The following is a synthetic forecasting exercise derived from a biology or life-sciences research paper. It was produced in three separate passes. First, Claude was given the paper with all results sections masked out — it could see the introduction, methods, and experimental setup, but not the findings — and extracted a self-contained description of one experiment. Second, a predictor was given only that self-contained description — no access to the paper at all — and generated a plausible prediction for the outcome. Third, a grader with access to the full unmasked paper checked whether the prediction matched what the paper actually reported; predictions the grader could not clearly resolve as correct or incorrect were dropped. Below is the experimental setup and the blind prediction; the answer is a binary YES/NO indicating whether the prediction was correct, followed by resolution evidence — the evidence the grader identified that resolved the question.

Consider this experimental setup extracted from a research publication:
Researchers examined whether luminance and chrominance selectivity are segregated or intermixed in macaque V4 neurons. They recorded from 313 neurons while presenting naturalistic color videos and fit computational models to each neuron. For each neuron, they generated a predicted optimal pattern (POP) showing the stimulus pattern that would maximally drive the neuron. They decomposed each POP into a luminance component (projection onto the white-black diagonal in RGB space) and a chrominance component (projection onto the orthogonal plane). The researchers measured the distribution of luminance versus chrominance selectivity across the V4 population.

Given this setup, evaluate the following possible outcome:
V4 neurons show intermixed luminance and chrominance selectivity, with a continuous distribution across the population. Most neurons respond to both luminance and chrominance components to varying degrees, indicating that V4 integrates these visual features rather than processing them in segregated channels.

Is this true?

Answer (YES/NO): YES